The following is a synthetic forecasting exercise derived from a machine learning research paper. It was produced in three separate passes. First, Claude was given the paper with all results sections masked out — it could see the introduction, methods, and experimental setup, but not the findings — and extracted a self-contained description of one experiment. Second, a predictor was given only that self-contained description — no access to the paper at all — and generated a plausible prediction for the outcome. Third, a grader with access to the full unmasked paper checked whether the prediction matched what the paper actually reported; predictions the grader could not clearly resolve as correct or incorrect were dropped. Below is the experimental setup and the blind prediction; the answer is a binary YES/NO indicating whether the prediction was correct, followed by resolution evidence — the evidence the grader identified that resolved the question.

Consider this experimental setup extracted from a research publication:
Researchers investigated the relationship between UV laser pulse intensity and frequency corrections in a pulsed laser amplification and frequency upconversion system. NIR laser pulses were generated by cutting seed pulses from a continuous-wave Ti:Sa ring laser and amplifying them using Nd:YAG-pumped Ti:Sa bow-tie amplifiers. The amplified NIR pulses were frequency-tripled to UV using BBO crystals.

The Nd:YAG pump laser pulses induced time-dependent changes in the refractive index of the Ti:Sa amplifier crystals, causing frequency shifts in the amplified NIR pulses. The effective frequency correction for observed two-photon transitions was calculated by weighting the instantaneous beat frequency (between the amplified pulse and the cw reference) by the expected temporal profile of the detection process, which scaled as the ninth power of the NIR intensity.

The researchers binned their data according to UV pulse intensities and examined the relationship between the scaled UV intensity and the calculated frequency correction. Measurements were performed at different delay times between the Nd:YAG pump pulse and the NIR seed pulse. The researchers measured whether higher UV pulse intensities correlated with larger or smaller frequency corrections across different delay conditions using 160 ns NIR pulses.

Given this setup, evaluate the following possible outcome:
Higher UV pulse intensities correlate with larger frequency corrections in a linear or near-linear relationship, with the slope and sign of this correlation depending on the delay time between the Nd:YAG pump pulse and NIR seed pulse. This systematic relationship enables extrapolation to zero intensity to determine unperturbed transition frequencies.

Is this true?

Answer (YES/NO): NO